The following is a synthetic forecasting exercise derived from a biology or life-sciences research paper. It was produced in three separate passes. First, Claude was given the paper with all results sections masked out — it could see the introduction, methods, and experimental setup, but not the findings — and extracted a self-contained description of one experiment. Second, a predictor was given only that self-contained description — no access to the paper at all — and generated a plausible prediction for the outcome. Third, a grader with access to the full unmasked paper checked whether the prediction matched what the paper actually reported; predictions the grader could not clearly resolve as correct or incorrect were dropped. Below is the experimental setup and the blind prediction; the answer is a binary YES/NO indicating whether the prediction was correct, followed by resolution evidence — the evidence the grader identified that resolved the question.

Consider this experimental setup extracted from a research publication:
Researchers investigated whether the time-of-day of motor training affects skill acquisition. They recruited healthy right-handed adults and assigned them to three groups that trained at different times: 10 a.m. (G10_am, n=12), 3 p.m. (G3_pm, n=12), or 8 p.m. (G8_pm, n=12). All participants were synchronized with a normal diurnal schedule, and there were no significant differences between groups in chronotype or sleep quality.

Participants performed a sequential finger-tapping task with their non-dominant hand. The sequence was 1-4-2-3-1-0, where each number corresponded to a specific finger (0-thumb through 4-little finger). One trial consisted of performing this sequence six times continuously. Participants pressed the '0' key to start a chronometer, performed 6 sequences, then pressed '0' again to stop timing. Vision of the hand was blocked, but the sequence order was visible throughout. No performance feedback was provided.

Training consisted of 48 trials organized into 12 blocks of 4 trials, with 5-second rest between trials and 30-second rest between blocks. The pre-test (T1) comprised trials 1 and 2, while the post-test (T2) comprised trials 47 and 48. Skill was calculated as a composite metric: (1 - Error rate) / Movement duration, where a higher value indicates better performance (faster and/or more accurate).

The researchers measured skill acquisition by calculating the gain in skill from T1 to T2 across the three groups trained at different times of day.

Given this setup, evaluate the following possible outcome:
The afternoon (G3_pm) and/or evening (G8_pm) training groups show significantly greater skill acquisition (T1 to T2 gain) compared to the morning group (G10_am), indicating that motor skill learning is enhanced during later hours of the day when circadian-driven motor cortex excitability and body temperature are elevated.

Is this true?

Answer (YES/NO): NO